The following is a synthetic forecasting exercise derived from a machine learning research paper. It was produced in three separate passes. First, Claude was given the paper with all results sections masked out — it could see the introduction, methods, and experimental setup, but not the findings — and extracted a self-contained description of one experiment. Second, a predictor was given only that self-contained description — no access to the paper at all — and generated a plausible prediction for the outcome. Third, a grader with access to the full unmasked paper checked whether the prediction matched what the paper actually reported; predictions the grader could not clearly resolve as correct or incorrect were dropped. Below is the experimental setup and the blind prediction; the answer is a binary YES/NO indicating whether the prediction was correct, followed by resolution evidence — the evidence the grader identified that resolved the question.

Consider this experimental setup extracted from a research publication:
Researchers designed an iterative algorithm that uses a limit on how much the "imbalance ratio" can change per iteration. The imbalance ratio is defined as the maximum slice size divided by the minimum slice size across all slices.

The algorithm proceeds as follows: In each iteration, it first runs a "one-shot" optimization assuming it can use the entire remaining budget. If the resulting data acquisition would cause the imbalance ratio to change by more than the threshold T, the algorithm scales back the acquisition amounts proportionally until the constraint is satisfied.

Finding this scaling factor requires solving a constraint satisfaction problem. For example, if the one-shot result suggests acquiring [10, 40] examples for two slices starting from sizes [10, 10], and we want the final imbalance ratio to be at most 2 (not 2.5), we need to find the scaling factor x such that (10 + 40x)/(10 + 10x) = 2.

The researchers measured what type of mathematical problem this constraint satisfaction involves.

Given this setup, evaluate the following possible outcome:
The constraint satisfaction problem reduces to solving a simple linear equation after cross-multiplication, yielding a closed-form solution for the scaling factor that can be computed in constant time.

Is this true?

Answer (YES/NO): NO